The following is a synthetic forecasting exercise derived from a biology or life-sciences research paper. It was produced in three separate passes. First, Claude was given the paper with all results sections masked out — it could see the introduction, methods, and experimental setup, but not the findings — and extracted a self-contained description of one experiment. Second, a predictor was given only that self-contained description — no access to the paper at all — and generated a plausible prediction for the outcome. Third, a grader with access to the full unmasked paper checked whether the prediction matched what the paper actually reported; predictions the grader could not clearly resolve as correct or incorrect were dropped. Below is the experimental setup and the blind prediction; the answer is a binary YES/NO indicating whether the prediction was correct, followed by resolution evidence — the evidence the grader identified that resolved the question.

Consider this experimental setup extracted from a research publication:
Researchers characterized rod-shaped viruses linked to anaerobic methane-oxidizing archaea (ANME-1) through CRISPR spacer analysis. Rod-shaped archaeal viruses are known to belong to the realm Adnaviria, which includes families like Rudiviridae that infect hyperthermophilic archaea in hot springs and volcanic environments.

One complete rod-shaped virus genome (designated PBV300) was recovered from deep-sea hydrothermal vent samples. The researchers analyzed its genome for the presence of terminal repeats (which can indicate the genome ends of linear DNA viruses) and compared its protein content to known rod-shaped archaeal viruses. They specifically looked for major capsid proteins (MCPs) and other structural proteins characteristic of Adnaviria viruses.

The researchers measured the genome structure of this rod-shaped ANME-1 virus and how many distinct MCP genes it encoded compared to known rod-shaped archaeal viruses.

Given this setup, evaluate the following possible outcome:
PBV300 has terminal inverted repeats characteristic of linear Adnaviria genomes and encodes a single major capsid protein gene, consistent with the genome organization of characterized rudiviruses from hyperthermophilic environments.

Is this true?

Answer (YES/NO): NO